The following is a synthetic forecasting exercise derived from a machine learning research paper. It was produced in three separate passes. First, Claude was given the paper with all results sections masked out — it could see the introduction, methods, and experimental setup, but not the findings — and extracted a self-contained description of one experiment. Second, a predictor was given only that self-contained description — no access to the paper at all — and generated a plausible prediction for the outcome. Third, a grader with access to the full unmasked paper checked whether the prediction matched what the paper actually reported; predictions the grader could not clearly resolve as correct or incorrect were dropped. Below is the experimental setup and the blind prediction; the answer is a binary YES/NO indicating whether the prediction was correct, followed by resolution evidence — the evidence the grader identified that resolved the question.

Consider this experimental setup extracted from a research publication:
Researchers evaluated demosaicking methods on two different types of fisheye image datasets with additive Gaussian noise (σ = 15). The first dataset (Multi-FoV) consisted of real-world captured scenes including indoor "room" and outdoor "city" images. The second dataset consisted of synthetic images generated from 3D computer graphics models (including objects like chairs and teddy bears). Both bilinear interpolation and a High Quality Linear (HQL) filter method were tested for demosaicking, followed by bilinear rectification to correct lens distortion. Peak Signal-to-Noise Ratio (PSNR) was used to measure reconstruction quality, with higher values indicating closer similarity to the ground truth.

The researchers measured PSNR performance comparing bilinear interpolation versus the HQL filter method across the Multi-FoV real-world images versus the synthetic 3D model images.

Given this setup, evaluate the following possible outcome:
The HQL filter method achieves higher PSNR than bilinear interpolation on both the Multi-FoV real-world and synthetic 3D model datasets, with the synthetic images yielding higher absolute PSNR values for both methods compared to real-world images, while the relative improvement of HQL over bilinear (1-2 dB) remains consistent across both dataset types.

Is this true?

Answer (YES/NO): NO